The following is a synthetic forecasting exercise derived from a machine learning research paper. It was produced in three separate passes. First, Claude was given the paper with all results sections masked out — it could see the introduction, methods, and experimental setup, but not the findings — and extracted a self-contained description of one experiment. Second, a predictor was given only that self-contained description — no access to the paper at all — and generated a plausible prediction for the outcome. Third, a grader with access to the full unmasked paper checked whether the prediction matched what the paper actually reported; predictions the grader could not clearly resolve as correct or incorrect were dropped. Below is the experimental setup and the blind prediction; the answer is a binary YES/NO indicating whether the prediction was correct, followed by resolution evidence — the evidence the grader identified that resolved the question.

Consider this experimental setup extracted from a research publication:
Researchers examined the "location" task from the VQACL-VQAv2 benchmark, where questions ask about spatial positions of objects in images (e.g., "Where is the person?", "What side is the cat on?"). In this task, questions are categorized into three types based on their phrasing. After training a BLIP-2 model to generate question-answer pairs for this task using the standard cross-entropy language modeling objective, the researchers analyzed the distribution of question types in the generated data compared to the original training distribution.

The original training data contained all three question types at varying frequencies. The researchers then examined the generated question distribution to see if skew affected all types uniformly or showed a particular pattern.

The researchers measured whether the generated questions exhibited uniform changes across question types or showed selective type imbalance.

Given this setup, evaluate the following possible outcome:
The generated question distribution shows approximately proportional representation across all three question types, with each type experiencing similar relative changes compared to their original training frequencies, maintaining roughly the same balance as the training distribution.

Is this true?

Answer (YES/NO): NO